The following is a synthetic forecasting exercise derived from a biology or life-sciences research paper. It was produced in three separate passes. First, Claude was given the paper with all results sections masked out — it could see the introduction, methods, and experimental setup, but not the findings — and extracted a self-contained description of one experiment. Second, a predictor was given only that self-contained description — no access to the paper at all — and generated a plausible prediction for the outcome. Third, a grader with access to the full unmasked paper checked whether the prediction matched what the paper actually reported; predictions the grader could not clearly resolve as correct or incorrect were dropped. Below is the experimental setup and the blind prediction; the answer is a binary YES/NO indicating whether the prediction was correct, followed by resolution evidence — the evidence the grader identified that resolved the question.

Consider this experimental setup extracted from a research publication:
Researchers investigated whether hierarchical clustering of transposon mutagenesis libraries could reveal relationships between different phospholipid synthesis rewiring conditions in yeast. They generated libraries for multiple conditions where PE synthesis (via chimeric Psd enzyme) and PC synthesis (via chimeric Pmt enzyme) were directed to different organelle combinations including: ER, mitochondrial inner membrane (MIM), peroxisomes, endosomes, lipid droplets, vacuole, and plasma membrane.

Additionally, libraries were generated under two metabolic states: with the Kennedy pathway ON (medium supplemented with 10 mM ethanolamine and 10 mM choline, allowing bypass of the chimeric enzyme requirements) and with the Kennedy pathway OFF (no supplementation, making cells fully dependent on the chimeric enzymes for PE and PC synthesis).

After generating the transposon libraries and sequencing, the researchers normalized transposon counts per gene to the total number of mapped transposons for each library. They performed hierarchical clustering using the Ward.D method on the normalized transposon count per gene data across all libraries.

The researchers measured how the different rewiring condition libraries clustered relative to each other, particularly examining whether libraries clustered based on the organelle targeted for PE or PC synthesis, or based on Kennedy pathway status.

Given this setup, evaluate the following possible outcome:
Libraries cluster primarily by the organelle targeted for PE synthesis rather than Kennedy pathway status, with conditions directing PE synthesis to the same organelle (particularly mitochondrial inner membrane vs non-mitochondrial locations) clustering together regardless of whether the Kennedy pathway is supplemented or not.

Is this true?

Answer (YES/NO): NO